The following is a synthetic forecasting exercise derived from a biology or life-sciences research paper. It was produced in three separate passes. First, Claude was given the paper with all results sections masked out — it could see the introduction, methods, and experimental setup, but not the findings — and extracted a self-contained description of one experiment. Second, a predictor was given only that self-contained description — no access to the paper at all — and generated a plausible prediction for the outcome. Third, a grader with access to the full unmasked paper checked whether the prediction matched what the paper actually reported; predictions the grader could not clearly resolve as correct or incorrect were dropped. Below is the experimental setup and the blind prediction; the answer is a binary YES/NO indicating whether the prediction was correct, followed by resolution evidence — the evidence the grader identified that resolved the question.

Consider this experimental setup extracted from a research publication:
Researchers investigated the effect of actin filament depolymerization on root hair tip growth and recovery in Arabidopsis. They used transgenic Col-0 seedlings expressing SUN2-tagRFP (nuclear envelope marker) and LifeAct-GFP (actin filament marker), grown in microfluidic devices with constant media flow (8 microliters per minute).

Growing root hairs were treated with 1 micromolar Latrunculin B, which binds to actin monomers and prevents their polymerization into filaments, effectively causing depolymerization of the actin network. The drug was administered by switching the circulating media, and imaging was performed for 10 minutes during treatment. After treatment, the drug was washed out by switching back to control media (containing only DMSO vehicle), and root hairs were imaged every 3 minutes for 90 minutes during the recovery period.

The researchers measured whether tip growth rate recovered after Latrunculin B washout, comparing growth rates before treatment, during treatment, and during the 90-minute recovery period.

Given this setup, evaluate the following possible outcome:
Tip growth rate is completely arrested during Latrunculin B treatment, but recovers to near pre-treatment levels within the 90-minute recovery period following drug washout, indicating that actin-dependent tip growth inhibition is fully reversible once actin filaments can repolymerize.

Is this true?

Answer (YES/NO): NO